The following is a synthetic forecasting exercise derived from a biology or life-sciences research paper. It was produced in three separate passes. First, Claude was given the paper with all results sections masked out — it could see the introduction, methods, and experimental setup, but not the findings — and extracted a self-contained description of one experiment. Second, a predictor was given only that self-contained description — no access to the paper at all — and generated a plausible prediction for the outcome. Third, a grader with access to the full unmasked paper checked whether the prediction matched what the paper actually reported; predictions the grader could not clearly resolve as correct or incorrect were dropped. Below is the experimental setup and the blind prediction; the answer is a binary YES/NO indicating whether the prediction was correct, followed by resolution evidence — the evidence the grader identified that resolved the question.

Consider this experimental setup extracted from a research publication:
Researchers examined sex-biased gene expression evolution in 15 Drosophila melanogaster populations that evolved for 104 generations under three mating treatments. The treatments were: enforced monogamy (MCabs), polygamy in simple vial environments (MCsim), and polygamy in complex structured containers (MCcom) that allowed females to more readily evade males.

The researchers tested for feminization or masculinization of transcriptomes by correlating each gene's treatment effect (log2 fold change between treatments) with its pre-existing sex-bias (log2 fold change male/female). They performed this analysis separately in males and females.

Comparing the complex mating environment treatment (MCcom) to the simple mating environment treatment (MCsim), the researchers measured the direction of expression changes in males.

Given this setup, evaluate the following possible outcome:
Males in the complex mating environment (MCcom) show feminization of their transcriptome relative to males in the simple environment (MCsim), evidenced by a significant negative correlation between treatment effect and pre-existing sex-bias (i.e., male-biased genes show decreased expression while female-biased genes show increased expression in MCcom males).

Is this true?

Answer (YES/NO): NO